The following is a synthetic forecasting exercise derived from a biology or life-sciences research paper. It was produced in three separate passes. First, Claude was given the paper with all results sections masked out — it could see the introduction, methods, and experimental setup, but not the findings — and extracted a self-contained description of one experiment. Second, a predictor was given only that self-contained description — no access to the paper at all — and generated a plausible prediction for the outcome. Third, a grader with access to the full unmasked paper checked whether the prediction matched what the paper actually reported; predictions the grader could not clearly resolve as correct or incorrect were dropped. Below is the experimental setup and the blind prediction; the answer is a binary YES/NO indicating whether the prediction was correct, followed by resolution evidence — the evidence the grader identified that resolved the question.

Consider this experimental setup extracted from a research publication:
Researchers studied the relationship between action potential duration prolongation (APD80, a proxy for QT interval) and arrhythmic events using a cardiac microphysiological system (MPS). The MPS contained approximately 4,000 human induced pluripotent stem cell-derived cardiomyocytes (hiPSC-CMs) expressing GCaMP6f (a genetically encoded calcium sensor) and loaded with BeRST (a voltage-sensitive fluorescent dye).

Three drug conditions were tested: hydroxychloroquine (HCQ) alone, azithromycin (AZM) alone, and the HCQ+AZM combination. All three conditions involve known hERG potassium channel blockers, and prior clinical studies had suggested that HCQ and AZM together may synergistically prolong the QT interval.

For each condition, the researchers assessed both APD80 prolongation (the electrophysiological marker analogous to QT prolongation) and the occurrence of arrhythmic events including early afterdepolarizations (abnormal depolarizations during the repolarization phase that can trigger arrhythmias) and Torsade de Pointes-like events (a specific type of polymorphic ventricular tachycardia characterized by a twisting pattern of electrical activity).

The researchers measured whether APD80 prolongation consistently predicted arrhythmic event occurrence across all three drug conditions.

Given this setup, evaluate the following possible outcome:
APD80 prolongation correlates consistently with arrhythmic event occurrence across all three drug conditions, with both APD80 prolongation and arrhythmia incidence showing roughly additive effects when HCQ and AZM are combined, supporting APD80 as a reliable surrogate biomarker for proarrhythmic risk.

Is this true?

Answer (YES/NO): NO